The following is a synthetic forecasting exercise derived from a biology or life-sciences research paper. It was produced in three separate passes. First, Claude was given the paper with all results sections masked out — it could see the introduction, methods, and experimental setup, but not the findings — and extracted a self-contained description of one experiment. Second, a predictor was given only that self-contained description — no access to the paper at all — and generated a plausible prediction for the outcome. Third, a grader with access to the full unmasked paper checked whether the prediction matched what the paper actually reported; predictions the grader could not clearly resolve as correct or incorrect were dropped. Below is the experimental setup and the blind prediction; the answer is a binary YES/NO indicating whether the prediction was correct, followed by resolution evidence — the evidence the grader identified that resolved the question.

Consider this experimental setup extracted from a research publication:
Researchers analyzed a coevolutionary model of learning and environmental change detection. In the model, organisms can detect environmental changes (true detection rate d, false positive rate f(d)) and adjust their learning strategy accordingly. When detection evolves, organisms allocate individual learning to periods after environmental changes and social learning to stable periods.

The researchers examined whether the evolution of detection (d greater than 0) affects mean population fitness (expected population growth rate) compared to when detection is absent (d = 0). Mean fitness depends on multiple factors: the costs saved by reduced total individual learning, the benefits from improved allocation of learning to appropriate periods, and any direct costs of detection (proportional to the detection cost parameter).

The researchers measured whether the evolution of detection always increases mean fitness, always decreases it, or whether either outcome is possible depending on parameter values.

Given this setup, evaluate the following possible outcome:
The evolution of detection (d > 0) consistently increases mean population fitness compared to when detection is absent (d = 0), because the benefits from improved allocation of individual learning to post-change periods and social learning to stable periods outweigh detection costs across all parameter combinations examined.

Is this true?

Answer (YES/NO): NO